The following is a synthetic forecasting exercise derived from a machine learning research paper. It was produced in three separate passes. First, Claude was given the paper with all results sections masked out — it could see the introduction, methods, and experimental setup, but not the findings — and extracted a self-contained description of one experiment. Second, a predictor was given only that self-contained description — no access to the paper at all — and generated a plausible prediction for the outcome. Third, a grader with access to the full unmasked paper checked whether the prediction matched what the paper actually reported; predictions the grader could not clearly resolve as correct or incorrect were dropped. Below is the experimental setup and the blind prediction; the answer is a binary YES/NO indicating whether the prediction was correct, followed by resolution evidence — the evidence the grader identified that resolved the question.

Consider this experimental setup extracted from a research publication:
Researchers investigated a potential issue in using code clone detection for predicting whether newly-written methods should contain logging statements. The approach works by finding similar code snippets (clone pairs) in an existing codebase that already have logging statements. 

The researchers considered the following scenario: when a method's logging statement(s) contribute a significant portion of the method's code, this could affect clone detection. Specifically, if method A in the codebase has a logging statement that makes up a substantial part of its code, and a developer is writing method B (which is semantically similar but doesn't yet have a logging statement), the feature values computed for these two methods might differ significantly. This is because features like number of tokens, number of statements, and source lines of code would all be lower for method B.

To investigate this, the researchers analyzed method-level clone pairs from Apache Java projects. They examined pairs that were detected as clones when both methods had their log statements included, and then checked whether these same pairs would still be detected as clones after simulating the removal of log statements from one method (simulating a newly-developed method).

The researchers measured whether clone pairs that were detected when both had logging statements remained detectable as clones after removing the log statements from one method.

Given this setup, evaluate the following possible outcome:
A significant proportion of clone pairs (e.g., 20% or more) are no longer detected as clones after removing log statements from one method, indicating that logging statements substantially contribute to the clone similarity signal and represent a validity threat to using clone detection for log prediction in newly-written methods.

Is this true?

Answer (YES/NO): YES